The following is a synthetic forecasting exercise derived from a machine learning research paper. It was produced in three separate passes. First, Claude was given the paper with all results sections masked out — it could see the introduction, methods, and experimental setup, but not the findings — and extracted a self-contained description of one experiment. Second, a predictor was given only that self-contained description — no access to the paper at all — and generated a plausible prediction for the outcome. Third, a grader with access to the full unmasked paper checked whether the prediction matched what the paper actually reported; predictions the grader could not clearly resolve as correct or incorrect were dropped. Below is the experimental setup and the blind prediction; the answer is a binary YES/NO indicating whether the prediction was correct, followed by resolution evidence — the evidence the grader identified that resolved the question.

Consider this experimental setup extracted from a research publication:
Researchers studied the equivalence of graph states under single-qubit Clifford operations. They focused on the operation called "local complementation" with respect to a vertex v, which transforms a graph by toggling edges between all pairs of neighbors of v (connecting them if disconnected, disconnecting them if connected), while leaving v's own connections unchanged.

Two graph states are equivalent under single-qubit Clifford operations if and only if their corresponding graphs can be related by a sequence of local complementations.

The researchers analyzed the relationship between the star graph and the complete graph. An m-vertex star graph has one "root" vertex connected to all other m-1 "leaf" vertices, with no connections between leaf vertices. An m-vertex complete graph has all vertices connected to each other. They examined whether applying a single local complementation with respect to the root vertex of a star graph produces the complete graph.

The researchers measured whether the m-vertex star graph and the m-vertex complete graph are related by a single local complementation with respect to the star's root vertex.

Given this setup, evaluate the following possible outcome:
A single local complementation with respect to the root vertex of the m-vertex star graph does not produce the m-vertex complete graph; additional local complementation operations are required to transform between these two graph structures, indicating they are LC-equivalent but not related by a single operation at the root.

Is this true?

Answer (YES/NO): NO